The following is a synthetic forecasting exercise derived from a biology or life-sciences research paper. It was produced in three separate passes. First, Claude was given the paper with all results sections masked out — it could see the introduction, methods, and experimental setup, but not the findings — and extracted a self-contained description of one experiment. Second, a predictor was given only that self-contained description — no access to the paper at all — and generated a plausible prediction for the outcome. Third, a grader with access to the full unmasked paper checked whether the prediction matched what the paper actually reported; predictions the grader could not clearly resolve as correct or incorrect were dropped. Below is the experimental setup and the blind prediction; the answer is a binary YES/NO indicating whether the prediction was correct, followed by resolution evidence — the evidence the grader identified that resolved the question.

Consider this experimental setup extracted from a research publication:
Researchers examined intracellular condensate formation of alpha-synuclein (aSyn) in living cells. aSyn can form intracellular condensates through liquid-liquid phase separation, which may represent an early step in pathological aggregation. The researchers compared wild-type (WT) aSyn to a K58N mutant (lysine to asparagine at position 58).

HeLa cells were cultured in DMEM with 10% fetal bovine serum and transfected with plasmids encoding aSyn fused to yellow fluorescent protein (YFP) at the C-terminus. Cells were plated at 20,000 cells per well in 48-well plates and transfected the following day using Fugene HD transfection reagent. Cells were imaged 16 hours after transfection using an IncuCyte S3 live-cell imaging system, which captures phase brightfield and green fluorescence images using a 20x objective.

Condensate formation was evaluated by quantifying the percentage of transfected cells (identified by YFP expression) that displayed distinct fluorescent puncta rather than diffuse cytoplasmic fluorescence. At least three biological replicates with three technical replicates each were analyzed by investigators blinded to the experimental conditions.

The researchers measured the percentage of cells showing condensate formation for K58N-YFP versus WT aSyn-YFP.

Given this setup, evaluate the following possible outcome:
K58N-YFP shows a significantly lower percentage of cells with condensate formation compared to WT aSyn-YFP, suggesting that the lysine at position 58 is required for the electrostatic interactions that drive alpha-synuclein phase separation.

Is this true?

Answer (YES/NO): YES